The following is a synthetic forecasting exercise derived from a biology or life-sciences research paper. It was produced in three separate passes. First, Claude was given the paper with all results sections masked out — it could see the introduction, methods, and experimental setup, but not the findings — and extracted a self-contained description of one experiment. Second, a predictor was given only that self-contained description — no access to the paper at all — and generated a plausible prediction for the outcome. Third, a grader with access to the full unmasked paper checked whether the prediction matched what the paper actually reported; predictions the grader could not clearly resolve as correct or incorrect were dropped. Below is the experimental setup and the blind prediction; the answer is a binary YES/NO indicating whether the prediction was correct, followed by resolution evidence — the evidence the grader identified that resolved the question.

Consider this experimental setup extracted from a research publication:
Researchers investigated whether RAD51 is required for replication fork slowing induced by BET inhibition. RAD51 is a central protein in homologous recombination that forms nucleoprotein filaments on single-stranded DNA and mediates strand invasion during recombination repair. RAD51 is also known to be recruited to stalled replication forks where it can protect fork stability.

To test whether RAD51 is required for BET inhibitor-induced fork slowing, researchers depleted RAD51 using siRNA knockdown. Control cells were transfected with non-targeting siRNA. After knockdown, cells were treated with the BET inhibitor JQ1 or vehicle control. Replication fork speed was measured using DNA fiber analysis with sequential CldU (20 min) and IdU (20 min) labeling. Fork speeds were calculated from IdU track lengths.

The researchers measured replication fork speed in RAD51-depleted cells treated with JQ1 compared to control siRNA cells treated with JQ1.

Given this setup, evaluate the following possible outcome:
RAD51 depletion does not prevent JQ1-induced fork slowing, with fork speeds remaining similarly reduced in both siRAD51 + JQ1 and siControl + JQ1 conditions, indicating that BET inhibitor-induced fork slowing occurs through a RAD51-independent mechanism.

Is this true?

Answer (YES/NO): NO